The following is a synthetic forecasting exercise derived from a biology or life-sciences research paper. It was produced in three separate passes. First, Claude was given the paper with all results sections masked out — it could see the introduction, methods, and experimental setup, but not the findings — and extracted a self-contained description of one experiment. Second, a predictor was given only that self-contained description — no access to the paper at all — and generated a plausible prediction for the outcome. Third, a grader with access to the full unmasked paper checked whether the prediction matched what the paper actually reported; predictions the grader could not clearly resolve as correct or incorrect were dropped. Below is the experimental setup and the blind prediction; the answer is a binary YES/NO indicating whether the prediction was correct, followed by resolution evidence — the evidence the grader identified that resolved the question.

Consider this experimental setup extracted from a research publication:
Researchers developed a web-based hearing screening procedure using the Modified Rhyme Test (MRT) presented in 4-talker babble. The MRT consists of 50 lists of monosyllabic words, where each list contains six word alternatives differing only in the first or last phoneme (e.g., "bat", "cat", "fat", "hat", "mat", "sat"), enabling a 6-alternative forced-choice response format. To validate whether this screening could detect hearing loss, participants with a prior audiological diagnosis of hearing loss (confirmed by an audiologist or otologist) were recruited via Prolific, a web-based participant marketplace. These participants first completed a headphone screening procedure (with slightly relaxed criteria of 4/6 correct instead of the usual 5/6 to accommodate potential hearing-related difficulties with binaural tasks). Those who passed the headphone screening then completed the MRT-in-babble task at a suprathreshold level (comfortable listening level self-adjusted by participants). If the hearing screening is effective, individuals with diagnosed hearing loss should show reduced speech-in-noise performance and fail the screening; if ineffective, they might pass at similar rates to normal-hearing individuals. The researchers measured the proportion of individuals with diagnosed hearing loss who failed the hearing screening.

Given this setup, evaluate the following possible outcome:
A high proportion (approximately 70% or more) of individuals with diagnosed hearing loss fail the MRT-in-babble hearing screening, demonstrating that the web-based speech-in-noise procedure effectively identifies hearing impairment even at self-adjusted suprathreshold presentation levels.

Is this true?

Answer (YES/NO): YES